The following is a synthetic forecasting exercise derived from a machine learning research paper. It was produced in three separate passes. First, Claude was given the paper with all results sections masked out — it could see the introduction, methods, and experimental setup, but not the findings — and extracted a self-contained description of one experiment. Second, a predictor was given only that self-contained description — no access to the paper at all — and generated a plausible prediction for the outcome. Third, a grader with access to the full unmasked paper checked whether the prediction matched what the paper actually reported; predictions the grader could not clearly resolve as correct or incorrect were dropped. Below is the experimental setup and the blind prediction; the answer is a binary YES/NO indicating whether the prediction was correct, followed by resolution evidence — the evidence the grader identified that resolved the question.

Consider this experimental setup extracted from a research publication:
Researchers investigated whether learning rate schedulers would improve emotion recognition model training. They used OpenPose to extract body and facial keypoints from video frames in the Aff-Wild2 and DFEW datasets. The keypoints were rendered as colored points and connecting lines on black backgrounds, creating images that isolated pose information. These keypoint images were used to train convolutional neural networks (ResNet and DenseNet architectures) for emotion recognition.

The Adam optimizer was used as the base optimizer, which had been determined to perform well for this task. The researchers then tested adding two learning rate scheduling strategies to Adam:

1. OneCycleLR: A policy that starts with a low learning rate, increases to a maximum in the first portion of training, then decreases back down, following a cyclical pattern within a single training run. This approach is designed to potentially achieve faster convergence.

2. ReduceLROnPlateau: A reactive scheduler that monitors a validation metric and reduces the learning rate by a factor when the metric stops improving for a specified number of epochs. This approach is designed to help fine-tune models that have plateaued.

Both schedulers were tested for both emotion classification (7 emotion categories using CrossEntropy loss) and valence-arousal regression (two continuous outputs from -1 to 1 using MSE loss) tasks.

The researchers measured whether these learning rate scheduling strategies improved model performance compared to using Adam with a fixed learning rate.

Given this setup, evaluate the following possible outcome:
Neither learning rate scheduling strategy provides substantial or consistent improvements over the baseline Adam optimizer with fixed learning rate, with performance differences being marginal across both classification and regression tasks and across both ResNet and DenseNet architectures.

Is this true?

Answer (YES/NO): YES